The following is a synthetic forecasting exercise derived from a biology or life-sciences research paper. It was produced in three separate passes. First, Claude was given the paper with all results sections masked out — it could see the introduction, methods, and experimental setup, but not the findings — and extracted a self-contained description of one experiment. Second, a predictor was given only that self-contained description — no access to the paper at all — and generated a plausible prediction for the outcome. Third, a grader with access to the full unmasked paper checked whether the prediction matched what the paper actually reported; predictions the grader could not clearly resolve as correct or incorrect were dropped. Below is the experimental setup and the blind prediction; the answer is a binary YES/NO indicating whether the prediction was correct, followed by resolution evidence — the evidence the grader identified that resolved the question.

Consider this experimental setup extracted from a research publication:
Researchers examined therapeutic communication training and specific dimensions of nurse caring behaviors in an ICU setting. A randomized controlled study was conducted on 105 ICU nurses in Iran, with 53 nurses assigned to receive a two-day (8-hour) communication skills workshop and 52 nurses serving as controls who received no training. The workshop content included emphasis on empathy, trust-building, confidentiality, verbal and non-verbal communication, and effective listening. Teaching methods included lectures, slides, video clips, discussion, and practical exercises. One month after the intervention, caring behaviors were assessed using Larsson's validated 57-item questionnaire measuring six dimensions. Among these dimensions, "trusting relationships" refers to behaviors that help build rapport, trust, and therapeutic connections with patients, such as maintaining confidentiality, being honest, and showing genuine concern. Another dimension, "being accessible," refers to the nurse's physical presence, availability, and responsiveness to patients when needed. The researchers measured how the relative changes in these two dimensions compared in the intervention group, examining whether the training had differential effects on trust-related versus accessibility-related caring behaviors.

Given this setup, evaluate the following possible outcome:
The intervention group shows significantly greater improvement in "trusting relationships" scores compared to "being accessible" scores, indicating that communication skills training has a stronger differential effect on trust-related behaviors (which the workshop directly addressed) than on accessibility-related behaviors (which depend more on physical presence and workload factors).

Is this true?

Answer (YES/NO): YES